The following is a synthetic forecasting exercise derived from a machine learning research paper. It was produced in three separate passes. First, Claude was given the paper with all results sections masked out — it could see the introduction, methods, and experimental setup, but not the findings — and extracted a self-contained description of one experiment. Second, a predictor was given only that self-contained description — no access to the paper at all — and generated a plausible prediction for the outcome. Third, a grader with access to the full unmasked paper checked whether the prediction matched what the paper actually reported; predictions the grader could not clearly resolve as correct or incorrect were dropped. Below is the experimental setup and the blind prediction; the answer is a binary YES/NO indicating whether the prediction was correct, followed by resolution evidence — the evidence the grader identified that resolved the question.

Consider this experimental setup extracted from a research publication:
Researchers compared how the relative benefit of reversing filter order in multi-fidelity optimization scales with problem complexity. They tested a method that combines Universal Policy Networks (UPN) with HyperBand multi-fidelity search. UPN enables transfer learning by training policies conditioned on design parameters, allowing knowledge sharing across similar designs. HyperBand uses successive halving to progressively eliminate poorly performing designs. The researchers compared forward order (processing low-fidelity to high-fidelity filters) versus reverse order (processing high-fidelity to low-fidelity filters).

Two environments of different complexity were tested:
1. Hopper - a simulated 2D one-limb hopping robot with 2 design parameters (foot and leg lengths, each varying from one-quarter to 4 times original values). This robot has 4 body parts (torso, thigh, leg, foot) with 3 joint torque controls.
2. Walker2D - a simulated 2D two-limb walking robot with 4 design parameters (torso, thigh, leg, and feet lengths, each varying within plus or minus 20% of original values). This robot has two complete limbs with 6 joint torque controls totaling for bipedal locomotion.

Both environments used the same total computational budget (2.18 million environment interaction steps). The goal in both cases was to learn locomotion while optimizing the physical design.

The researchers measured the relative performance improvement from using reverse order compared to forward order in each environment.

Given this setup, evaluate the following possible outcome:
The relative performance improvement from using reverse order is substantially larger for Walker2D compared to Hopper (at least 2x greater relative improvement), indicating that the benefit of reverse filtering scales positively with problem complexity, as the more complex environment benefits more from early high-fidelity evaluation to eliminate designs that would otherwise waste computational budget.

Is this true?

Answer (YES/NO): YES